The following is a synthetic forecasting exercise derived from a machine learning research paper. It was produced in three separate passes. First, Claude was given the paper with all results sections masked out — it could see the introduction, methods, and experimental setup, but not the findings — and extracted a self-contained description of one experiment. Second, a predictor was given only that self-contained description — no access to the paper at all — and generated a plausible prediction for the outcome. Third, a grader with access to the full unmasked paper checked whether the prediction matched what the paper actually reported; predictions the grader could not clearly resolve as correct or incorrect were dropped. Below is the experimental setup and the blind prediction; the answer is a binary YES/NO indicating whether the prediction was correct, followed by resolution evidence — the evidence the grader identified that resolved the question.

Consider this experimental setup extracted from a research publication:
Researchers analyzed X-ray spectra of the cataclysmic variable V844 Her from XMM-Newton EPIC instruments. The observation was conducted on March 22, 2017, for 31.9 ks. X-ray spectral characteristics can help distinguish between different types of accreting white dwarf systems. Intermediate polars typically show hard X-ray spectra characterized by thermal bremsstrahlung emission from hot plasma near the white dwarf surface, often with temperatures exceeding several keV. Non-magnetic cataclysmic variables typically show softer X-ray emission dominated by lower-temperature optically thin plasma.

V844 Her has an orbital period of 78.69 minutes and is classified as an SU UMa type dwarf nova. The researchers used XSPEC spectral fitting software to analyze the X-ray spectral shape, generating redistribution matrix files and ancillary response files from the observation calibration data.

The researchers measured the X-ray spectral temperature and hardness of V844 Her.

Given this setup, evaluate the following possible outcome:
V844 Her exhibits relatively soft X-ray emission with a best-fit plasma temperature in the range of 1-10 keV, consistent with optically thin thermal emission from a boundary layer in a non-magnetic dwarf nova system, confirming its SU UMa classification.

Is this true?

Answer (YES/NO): NO